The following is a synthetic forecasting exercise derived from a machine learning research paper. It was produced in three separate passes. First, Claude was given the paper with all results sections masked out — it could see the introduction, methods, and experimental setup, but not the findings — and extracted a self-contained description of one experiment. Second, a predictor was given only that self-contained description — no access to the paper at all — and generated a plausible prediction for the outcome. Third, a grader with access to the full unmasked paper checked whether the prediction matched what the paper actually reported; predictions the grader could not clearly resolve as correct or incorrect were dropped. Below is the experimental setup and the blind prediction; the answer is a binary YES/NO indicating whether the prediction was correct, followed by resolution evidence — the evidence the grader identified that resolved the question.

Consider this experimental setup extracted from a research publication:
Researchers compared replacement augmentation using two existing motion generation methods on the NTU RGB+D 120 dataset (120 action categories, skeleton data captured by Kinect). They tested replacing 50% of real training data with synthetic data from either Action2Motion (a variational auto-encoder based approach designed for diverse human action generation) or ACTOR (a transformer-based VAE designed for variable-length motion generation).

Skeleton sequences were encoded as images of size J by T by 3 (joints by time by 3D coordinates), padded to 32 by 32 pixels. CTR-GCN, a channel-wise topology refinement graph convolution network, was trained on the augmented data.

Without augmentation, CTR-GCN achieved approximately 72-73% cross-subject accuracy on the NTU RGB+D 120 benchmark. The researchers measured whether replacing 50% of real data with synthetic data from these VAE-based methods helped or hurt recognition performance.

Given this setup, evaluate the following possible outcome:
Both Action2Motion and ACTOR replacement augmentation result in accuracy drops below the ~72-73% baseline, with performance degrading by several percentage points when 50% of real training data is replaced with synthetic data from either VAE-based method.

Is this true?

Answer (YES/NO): YES